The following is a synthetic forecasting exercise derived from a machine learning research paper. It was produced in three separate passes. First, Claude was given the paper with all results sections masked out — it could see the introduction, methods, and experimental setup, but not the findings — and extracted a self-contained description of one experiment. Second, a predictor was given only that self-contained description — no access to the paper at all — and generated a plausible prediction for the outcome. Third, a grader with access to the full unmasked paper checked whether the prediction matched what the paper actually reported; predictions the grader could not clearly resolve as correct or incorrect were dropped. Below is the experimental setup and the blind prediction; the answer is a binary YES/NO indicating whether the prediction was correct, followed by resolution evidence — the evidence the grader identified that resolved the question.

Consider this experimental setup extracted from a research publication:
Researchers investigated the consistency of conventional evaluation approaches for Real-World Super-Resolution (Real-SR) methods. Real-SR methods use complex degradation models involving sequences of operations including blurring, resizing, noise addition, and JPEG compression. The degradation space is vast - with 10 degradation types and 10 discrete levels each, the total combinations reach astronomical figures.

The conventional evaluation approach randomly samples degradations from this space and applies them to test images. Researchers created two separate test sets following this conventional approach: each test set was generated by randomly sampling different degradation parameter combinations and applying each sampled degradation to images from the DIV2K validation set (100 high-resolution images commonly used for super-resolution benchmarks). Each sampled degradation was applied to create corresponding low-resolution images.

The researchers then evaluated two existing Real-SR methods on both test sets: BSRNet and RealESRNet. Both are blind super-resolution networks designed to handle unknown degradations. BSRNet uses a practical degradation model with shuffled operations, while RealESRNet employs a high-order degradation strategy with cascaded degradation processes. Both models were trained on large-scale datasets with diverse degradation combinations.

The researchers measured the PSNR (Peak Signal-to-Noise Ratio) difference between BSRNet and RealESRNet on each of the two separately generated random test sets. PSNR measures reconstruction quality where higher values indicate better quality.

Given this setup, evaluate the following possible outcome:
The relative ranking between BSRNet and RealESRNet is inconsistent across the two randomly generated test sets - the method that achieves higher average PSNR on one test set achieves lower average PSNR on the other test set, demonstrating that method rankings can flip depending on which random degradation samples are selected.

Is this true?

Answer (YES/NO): YES